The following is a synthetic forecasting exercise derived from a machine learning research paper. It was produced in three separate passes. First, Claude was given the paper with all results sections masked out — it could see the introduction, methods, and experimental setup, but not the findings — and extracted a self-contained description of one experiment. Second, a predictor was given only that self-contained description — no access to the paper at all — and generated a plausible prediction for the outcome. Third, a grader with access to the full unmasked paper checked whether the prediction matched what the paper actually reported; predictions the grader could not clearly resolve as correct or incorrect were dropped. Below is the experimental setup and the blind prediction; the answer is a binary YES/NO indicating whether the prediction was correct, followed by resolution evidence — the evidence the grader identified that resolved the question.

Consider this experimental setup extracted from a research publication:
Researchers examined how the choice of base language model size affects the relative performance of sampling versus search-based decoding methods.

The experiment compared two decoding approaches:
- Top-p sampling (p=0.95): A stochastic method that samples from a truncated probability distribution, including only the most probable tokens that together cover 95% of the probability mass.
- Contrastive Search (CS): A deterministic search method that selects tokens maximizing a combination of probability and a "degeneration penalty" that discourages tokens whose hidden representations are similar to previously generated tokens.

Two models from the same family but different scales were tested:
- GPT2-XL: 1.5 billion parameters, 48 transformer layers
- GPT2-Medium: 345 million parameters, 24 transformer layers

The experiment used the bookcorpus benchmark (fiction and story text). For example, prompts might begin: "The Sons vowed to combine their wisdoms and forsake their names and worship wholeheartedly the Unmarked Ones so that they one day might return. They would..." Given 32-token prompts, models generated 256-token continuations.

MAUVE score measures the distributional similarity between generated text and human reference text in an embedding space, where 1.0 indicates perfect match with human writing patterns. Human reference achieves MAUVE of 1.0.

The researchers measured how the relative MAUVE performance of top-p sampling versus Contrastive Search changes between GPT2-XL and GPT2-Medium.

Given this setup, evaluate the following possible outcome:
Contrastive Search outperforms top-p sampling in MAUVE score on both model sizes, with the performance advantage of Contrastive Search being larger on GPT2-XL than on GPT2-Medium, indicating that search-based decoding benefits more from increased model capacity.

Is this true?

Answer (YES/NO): NO